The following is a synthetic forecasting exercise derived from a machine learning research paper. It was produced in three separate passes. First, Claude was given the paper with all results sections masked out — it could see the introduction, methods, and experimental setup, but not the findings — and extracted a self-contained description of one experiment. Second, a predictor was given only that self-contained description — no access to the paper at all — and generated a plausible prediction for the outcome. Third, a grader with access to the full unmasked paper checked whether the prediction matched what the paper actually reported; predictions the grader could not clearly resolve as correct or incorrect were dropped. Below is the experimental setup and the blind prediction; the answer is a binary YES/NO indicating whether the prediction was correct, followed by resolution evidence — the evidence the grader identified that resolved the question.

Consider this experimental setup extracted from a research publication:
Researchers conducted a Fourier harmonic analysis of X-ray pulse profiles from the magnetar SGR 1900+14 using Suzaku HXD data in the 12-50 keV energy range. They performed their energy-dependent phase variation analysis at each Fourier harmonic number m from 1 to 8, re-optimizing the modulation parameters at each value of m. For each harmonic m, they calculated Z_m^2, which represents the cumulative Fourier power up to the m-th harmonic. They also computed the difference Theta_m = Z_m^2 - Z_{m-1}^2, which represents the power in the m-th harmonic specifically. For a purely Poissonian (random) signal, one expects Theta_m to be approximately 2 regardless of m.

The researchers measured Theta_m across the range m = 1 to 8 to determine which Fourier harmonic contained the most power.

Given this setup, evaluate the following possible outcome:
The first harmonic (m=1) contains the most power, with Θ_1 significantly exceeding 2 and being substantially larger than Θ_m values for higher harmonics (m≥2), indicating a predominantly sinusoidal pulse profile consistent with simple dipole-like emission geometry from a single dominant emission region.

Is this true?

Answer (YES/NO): NO